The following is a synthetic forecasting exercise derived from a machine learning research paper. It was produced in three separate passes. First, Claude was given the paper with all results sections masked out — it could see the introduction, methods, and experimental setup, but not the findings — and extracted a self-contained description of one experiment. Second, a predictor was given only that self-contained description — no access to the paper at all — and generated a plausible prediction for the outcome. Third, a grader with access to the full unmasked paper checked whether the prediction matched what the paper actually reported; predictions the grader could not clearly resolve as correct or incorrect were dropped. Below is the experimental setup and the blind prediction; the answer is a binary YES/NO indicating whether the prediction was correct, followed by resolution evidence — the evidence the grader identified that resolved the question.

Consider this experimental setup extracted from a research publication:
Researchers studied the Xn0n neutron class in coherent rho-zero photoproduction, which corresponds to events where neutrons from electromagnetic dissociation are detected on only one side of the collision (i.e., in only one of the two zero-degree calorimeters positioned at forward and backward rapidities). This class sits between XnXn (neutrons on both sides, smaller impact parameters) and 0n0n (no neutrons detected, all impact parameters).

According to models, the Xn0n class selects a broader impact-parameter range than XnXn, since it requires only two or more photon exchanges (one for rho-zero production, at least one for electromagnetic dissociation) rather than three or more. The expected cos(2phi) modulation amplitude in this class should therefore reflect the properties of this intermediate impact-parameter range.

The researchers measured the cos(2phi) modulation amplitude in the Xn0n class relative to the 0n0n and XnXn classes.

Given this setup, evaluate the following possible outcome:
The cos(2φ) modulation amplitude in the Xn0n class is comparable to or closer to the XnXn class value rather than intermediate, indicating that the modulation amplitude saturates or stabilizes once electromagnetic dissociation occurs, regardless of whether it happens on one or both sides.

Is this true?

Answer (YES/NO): NO